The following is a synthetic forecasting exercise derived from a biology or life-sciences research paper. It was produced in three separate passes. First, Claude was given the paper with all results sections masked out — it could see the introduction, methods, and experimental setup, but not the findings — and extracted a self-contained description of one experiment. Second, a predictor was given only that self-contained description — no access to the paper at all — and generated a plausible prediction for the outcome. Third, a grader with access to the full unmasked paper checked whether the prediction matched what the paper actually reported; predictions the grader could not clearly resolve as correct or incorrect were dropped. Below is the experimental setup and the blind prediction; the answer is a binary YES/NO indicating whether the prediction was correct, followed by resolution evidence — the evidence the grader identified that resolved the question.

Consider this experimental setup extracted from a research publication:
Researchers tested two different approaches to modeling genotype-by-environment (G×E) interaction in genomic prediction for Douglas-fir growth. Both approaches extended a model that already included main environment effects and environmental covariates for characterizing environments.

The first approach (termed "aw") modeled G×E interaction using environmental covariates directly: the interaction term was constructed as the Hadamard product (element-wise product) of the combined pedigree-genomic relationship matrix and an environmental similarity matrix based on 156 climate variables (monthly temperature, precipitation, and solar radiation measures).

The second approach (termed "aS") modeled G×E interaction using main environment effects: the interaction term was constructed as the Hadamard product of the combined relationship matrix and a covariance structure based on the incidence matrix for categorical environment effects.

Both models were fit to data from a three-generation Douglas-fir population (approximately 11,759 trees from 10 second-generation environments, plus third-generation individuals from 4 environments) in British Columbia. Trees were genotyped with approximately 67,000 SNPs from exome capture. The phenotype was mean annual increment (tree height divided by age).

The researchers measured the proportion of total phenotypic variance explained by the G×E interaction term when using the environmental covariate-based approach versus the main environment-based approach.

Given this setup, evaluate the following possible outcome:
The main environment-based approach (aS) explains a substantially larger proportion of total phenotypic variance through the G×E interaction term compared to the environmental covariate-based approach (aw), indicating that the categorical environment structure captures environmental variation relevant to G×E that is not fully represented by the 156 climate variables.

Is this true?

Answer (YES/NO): NO